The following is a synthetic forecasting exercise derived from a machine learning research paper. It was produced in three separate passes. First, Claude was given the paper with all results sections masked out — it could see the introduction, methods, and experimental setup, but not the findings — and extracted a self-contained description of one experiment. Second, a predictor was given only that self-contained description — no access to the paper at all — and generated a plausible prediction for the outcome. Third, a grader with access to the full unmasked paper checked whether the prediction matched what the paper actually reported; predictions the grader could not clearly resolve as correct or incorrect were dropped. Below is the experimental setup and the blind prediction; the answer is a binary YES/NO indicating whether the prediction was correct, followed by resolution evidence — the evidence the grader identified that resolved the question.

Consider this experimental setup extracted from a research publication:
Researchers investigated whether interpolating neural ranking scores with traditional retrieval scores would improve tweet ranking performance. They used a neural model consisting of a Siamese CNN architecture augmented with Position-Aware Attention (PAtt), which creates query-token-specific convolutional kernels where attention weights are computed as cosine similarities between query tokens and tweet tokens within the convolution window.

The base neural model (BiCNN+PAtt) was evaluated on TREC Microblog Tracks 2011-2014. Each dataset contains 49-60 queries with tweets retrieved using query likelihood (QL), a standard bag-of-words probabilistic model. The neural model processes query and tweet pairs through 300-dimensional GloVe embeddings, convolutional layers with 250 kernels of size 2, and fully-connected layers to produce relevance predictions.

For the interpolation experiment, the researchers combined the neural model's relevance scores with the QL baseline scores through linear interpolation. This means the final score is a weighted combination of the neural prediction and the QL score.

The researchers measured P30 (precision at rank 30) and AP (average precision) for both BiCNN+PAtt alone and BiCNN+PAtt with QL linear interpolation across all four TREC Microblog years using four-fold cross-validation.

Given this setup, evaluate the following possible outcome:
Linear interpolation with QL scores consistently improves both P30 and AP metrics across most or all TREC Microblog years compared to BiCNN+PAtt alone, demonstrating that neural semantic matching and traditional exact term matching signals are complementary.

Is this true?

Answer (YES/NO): YES